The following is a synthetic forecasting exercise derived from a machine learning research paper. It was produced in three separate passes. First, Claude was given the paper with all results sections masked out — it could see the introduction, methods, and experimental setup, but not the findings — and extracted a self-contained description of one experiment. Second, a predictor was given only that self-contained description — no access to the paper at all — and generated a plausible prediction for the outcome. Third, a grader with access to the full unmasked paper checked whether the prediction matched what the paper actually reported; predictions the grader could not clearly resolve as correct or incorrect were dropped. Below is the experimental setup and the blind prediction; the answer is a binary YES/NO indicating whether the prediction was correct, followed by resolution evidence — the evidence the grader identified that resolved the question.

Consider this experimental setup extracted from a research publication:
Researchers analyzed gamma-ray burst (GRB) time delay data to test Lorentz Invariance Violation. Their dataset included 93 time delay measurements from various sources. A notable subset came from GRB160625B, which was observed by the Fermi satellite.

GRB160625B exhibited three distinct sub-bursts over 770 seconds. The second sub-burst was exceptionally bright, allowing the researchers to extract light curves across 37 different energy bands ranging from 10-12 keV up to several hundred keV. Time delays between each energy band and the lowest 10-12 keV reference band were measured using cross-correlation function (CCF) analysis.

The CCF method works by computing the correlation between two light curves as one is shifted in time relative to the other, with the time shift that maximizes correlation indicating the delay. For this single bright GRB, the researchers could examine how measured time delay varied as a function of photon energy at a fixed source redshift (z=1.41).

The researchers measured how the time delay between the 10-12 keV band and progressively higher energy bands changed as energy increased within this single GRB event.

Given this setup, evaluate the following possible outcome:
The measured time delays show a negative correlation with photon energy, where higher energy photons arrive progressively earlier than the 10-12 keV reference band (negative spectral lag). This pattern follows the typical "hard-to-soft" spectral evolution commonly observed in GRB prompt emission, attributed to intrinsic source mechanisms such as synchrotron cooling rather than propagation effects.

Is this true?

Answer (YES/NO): NO